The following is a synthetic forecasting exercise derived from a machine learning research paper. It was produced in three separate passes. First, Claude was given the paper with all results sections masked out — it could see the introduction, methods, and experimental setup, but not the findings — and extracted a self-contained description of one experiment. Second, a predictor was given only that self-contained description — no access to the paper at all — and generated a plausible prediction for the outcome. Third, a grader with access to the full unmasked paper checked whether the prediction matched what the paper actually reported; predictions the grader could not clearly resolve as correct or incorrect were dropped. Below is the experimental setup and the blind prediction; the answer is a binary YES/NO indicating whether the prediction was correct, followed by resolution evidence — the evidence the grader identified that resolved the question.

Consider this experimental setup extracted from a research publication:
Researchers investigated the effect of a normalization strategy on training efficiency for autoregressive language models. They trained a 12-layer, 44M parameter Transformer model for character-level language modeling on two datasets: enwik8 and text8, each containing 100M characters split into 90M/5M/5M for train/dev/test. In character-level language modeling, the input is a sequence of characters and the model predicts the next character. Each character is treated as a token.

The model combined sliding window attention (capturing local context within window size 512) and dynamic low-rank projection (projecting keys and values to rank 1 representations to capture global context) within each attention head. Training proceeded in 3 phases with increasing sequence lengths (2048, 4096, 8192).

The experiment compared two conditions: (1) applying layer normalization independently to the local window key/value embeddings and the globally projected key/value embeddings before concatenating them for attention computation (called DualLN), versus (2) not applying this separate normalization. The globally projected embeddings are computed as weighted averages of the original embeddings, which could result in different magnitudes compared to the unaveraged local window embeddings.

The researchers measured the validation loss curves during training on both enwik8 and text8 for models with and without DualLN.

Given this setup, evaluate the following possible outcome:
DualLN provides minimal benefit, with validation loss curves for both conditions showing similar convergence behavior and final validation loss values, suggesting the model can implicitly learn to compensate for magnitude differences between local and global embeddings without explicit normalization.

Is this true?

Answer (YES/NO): NO